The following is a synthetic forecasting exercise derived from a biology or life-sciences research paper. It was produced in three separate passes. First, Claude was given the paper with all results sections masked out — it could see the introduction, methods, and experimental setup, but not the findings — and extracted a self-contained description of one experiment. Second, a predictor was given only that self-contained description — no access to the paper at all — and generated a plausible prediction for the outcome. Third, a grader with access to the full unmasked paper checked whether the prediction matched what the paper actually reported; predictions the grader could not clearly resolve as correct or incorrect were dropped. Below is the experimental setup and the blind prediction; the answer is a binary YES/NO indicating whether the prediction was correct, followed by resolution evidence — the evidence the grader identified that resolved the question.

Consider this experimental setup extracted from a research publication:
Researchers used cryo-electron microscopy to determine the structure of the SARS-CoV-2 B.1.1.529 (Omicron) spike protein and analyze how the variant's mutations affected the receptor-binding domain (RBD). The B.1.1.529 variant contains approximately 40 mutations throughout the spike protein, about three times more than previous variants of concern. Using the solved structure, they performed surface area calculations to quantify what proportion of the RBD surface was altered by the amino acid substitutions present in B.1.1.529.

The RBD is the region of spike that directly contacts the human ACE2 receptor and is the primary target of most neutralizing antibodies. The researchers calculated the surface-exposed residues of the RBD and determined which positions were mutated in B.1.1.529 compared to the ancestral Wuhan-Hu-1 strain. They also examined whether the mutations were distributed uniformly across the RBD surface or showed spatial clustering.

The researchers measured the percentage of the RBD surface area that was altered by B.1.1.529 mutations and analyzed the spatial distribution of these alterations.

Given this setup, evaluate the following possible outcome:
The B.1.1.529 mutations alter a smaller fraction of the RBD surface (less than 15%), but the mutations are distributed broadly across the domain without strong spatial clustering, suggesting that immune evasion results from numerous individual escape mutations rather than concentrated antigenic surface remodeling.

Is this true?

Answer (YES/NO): NO